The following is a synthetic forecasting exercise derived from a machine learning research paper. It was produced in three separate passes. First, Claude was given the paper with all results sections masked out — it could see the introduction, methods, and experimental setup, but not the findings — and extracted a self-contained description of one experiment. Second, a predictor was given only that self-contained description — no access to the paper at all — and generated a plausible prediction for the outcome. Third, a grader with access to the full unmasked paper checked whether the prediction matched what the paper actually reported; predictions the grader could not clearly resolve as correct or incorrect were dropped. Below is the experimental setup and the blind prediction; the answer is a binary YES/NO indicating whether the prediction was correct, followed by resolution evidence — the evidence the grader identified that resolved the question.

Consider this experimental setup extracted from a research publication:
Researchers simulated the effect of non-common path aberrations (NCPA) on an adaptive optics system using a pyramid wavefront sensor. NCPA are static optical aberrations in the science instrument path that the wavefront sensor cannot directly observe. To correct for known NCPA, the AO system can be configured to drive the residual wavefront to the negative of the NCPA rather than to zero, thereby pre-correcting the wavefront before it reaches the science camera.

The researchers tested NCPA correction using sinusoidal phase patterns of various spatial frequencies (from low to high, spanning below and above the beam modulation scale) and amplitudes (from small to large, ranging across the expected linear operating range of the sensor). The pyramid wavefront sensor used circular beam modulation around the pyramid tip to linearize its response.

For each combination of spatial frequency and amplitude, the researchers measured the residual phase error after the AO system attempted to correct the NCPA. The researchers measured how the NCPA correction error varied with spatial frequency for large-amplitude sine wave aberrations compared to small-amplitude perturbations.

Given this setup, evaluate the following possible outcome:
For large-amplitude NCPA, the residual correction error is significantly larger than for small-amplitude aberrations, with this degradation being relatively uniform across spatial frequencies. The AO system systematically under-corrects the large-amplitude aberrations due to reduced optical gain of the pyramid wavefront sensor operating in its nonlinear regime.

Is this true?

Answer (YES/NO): NO